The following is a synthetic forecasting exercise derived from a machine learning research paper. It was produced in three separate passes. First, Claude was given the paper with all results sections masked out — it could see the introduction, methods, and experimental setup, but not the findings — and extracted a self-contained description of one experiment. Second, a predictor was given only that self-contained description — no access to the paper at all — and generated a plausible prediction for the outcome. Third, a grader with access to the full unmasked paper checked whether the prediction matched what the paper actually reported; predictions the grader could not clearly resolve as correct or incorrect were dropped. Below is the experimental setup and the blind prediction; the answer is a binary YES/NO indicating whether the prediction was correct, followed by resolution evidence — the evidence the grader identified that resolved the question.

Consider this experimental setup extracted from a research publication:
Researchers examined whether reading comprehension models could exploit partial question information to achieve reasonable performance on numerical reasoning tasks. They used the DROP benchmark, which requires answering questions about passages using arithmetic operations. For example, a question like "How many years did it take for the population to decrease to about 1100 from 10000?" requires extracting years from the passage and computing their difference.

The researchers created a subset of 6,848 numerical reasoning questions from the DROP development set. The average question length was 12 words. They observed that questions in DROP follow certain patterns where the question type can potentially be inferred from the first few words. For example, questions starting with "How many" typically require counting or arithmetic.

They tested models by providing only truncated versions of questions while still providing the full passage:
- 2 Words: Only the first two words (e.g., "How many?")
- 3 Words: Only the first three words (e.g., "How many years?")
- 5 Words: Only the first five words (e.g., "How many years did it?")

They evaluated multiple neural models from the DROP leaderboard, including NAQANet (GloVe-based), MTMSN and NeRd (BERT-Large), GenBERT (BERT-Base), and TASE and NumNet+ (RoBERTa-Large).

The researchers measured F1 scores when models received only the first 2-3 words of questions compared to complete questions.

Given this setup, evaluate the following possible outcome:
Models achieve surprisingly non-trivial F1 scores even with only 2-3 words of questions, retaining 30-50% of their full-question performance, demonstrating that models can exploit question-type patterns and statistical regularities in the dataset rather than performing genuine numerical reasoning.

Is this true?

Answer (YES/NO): NO